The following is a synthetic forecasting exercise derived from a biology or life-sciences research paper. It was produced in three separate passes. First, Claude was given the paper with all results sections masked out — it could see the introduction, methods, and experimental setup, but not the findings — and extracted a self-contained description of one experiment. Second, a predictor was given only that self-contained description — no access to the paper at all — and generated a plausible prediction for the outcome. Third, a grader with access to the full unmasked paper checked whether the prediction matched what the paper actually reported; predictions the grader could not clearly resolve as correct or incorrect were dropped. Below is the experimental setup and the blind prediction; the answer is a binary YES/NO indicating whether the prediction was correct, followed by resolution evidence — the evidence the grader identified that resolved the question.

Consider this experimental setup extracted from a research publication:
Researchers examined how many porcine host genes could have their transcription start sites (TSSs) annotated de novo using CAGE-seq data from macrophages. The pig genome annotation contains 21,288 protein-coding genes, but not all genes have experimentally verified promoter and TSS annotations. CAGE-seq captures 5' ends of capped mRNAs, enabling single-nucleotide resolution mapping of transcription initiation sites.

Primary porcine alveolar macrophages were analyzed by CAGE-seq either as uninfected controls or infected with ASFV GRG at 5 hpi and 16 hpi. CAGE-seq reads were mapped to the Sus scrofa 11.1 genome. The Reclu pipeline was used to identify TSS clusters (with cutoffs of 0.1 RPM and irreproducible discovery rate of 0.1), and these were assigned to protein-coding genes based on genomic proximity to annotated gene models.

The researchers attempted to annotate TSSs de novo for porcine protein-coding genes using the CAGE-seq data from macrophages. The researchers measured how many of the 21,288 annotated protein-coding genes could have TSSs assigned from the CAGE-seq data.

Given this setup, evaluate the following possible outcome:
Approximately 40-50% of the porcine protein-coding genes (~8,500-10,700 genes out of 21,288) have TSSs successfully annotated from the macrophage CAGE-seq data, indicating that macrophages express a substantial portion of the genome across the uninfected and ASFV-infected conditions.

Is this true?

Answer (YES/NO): YES